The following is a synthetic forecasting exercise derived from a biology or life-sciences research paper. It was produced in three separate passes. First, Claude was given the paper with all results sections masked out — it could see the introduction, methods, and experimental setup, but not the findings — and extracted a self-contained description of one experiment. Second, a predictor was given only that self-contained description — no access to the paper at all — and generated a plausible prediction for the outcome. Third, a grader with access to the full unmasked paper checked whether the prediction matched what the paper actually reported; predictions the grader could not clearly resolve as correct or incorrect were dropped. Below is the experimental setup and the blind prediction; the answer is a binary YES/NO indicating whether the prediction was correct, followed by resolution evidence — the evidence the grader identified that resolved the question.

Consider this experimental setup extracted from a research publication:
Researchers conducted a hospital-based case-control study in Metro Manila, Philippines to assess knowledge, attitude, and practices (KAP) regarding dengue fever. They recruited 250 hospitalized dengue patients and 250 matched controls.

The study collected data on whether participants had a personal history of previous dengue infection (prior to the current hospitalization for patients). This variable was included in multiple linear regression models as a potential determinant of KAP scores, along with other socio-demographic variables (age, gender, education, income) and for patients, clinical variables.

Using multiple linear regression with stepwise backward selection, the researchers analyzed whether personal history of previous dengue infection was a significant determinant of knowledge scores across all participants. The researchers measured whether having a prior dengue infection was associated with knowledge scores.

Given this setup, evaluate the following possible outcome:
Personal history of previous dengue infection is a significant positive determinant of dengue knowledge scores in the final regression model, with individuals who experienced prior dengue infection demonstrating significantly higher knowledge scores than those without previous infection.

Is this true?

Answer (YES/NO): YES